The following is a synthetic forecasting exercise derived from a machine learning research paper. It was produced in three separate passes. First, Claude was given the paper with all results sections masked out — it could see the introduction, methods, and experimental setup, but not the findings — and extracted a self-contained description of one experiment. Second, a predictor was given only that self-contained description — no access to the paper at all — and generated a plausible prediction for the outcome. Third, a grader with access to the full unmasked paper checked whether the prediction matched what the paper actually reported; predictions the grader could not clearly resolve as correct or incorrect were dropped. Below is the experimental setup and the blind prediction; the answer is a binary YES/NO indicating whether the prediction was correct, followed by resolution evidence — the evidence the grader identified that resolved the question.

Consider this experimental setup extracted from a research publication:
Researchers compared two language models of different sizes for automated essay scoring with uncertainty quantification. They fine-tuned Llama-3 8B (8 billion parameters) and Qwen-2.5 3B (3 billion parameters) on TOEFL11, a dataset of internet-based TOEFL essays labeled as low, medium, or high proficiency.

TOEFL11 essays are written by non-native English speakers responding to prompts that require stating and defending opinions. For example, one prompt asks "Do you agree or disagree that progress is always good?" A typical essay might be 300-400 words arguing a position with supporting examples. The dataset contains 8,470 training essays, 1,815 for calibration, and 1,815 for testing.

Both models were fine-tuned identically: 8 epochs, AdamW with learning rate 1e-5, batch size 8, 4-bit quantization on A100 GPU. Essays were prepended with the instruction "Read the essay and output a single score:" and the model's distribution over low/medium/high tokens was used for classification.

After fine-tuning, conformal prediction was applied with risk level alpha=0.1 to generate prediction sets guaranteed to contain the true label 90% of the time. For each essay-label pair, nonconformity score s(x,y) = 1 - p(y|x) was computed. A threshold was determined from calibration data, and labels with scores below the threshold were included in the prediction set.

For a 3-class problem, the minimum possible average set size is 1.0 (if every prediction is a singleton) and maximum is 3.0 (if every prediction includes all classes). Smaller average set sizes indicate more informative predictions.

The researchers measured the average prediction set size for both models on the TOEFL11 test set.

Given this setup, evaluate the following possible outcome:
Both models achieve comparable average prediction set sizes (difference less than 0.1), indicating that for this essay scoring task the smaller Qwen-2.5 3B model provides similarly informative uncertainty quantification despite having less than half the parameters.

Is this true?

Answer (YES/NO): YES